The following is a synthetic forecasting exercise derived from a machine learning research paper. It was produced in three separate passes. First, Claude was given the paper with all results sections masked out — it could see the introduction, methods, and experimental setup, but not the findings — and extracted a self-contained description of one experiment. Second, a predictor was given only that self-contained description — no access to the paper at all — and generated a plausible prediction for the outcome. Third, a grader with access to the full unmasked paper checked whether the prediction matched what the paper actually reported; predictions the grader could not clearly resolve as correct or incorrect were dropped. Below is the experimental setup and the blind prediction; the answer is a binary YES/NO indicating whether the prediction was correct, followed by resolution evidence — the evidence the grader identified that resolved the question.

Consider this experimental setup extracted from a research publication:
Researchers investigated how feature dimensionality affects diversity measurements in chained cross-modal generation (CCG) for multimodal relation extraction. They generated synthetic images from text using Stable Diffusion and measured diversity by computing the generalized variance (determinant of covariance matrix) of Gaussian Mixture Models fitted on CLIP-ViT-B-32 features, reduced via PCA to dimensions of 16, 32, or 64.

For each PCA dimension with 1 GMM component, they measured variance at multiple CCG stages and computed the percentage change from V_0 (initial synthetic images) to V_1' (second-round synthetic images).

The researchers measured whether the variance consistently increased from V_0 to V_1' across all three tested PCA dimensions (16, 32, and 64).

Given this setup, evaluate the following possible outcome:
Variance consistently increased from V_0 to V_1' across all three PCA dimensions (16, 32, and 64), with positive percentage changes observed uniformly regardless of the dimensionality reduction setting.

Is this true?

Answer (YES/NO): NO